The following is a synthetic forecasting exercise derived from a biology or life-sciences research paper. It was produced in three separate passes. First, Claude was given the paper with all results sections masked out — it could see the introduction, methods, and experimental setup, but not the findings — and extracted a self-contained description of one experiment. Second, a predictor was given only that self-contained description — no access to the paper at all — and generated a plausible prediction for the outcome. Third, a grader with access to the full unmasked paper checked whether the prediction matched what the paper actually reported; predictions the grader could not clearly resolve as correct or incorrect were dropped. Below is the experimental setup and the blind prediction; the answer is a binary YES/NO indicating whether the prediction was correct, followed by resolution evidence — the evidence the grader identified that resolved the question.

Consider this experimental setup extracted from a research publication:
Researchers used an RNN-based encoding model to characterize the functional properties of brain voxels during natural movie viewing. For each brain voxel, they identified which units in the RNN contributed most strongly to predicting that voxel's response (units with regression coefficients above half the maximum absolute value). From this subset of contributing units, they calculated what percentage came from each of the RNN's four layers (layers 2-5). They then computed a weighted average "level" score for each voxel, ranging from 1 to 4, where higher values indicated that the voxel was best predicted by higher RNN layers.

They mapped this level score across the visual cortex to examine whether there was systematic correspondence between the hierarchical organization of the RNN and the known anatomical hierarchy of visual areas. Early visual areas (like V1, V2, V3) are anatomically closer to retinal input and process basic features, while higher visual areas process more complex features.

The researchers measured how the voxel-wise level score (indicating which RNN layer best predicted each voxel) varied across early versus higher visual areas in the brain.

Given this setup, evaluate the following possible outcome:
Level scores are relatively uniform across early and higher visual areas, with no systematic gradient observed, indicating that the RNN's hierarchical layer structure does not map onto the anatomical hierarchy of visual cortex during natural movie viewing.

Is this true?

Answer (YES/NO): NO